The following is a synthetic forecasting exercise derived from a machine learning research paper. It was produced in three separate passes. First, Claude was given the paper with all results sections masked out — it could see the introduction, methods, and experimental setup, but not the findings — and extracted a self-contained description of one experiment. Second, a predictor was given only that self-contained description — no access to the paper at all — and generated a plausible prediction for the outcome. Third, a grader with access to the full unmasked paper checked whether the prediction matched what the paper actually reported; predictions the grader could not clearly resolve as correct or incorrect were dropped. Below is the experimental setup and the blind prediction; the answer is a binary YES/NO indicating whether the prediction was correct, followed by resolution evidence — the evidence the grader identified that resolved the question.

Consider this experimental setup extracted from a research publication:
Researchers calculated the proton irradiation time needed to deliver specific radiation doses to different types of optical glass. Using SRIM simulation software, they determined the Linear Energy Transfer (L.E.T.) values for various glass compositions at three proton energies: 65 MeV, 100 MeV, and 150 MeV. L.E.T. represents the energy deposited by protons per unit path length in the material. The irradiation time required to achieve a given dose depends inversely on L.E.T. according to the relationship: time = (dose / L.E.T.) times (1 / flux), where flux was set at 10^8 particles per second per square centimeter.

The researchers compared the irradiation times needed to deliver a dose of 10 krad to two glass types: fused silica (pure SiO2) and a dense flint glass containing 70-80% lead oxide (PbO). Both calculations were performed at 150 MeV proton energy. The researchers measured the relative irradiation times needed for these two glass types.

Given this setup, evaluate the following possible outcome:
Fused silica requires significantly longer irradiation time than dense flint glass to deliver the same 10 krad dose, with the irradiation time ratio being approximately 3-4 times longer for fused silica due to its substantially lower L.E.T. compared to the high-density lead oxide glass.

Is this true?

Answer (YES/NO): NO